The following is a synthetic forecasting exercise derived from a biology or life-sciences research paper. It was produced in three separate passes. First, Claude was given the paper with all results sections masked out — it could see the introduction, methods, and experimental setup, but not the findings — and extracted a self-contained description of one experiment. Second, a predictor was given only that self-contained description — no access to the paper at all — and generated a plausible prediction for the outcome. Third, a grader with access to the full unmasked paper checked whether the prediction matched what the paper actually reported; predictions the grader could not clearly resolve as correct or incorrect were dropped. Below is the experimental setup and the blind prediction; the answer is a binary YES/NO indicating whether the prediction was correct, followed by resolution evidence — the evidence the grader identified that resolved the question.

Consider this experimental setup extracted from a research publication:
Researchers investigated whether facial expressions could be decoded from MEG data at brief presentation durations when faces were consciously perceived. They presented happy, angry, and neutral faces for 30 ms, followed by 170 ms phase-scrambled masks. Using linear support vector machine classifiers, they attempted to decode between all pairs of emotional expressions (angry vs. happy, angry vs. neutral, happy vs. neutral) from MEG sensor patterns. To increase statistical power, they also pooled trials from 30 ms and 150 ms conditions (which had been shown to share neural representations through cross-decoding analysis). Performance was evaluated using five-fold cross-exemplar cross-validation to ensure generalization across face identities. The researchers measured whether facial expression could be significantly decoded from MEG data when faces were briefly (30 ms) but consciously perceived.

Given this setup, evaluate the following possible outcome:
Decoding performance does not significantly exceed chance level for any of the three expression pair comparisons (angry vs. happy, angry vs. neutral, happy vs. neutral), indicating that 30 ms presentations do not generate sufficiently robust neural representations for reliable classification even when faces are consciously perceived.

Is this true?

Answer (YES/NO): NO